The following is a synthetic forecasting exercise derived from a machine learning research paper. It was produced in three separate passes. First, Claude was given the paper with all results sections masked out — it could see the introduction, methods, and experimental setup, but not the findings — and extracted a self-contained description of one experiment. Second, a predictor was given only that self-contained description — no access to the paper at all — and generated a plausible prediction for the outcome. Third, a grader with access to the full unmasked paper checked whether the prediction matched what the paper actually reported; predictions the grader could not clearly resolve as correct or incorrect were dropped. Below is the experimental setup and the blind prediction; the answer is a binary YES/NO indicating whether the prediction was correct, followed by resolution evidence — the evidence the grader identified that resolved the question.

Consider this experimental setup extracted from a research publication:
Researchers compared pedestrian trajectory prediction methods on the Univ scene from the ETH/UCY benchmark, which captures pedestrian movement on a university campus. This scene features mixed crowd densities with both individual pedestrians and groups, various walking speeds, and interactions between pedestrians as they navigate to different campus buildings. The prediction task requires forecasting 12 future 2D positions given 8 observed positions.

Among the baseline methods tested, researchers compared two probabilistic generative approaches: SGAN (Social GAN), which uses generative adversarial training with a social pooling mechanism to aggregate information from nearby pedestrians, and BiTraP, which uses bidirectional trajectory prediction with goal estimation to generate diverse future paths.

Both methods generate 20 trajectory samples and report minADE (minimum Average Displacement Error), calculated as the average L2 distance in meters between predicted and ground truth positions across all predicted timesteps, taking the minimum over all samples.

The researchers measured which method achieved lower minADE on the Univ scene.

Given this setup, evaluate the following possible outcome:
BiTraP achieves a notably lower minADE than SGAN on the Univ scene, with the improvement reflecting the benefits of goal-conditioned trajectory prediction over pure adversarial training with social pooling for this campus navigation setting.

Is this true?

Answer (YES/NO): YES